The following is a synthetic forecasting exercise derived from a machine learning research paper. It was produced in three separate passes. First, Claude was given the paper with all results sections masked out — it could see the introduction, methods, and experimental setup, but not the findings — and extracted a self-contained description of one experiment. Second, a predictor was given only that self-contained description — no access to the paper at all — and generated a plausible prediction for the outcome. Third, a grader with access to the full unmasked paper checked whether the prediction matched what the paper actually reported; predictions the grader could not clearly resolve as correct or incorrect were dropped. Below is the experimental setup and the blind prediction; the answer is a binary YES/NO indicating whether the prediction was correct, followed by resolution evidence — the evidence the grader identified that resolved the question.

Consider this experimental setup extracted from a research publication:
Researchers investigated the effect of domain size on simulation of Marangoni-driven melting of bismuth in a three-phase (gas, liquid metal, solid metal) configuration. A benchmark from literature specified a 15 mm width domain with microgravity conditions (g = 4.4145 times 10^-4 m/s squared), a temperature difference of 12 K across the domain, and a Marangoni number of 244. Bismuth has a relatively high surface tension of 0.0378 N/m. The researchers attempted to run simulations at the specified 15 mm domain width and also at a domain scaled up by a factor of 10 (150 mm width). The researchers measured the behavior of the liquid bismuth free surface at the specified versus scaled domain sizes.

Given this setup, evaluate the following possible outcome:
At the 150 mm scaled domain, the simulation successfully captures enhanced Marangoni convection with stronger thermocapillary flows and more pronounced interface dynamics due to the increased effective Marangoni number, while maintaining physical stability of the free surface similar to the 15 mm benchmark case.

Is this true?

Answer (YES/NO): NO